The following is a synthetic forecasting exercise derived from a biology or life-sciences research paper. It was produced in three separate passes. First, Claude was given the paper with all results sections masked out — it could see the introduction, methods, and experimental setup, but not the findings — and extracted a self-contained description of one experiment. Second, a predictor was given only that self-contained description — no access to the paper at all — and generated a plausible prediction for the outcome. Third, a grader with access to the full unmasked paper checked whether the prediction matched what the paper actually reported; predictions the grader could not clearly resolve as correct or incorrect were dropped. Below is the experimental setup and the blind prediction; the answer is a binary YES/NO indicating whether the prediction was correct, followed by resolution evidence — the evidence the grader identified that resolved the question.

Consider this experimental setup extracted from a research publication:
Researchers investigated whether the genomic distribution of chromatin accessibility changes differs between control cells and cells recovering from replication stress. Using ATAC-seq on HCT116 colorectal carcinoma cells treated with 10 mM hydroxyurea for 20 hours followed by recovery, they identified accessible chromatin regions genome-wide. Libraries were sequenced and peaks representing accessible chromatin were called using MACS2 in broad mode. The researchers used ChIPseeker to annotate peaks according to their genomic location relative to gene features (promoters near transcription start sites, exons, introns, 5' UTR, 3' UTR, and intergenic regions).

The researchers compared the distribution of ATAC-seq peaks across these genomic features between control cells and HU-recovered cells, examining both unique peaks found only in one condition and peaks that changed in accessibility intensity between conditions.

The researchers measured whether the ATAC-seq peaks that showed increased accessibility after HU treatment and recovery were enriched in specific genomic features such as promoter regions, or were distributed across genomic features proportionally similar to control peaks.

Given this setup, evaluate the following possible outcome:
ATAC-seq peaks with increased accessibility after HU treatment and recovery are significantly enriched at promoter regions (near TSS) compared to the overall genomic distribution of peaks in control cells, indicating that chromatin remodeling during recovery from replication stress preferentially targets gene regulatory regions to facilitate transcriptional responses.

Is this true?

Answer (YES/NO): YES